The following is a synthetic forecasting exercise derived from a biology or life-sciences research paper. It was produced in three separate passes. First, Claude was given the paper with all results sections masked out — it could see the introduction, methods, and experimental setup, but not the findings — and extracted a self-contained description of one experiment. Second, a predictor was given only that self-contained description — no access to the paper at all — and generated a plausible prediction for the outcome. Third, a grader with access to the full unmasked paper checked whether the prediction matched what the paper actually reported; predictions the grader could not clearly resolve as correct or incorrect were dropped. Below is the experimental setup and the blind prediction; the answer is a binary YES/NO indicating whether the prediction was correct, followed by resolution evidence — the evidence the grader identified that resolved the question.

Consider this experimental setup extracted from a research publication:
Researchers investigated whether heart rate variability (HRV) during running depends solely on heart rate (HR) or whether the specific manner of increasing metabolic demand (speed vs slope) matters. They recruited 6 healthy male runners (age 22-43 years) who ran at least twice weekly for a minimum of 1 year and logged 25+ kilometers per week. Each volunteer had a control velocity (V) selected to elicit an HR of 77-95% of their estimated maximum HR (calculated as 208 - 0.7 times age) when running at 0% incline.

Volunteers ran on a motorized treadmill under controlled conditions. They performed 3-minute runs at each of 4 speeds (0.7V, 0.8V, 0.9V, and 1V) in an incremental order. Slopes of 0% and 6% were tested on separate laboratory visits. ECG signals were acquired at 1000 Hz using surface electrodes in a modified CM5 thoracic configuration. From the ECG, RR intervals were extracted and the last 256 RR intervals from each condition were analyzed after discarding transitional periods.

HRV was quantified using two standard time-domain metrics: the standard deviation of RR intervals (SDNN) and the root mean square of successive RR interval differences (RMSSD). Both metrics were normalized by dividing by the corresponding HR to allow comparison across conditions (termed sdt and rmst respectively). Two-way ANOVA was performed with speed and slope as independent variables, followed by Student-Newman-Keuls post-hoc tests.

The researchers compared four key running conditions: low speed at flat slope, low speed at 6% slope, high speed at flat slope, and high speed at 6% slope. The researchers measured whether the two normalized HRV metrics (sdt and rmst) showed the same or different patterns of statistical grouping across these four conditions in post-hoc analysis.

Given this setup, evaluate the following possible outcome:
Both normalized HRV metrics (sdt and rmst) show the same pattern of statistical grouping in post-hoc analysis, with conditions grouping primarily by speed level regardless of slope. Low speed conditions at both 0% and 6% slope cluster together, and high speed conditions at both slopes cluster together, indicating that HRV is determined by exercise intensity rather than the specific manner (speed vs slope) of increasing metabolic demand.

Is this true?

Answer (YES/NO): NO